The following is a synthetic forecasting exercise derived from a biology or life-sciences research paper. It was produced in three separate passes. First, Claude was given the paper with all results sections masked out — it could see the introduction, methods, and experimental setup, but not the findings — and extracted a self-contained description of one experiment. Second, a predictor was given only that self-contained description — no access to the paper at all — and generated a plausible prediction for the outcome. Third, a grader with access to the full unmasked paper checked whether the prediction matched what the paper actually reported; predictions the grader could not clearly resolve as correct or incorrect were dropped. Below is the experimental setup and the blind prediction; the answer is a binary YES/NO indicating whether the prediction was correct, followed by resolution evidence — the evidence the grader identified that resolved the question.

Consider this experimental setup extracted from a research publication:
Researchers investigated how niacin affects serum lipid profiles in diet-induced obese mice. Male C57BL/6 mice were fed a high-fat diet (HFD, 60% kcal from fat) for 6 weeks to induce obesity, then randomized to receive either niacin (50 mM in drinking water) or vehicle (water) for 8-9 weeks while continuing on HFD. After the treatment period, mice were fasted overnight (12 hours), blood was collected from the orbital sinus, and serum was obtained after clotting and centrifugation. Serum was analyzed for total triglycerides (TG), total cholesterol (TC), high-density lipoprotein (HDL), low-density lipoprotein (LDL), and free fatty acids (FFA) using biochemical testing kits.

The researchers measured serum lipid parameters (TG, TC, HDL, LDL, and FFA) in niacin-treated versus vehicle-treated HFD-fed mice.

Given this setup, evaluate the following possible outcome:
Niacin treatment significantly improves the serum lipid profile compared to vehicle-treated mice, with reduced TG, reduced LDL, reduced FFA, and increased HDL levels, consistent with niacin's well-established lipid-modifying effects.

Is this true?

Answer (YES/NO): NO